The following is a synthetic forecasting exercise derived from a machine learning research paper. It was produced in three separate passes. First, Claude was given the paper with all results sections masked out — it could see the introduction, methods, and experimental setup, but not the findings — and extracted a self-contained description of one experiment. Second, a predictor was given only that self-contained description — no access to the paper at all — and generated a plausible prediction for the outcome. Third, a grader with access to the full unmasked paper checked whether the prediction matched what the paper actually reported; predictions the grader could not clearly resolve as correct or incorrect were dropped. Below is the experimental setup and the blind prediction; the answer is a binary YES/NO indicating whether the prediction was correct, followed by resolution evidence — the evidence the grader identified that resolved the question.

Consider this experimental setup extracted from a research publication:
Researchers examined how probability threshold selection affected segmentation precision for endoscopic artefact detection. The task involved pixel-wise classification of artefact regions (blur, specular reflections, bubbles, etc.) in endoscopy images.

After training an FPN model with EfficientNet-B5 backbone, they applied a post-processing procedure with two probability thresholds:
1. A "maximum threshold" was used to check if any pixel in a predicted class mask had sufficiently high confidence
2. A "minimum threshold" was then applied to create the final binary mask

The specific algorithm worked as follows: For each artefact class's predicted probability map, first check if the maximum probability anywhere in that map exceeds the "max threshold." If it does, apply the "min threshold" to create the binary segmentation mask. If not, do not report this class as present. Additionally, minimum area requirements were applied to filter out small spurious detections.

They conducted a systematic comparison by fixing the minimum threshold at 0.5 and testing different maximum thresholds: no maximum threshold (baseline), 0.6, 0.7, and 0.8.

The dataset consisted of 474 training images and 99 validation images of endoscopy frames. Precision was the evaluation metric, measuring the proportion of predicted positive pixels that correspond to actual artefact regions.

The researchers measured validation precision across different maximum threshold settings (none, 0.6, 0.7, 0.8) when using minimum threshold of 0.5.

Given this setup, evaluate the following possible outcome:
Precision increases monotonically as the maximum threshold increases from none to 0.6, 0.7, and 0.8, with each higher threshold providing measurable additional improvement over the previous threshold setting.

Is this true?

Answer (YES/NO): NO